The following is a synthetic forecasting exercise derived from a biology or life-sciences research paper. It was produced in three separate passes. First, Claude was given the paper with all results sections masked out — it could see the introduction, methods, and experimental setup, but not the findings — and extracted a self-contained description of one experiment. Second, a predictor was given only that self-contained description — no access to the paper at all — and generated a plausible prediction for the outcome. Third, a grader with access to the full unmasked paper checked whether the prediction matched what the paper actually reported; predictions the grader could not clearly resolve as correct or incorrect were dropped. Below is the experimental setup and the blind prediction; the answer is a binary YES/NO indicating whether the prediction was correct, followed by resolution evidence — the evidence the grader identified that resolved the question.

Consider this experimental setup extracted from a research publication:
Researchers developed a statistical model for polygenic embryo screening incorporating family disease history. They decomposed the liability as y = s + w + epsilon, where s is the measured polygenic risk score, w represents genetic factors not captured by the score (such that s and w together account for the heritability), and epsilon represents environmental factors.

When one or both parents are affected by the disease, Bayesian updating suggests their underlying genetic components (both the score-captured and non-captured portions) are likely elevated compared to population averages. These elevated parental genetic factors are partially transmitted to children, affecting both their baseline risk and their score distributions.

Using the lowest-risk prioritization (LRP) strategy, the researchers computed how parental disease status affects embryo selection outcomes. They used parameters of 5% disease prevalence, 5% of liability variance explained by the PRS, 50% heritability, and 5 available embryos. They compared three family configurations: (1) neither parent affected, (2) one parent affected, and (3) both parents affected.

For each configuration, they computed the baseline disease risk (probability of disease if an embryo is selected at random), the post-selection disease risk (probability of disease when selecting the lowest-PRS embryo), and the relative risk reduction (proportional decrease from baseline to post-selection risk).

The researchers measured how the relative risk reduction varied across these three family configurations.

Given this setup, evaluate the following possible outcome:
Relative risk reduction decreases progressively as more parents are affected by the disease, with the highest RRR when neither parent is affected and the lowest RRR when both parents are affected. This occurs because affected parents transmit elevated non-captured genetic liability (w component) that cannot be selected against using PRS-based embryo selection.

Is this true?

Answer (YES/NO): NO